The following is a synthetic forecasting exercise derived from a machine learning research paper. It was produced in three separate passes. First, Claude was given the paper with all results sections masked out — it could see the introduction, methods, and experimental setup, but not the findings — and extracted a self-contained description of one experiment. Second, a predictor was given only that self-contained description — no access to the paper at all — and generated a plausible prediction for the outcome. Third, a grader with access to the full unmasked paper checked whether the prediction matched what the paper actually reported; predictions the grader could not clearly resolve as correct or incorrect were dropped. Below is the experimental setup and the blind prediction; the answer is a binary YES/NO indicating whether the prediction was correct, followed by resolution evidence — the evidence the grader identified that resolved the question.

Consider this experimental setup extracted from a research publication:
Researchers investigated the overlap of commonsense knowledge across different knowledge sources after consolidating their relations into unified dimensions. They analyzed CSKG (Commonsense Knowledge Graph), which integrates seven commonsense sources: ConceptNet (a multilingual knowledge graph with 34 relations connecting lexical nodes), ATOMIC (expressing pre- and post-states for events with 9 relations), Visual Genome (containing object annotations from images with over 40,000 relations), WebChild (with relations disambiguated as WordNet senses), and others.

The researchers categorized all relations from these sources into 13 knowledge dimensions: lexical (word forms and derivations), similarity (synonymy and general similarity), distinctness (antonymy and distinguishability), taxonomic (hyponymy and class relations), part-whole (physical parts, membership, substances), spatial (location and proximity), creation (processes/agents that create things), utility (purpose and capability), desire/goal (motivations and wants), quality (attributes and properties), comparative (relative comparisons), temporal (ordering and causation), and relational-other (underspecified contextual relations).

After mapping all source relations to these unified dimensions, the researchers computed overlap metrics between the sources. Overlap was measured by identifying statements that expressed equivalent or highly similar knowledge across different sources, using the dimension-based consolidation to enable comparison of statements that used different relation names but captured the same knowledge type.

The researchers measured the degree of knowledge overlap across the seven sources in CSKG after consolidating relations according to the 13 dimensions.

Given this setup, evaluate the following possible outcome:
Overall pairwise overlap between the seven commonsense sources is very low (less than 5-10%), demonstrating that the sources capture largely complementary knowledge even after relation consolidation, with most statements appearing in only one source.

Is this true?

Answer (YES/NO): YES